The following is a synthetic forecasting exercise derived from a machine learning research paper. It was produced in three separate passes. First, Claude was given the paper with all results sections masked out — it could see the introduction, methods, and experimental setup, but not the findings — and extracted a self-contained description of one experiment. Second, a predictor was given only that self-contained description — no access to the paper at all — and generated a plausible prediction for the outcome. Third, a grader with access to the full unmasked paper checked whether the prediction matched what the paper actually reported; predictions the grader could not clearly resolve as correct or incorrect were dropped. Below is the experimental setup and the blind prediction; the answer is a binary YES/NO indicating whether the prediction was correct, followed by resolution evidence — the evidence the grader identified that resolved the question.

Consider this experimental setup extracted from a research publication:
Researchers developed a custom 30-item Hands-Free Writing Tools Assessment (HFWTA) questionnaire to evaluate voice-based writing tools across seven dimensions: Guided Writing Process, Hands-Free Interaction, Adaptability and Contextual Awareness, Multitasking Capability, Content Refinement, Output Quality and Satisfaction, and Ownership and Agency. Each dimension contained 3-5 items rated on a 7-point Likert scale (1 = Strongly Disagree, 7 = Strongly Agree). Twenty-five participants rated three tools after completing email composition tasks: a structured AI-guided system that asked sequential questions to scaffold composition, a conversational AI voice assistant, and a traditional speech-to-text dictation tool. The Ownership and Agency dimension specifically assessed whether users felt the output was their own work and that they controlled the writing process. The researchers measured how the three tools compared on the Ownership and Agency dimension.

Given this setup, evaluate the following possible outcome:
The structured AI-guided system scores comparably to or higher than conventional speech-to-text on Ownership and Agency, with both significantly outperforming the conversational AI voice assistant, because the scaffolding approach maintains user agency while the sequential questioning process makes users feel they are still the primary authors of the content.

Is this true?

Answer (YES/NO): NO